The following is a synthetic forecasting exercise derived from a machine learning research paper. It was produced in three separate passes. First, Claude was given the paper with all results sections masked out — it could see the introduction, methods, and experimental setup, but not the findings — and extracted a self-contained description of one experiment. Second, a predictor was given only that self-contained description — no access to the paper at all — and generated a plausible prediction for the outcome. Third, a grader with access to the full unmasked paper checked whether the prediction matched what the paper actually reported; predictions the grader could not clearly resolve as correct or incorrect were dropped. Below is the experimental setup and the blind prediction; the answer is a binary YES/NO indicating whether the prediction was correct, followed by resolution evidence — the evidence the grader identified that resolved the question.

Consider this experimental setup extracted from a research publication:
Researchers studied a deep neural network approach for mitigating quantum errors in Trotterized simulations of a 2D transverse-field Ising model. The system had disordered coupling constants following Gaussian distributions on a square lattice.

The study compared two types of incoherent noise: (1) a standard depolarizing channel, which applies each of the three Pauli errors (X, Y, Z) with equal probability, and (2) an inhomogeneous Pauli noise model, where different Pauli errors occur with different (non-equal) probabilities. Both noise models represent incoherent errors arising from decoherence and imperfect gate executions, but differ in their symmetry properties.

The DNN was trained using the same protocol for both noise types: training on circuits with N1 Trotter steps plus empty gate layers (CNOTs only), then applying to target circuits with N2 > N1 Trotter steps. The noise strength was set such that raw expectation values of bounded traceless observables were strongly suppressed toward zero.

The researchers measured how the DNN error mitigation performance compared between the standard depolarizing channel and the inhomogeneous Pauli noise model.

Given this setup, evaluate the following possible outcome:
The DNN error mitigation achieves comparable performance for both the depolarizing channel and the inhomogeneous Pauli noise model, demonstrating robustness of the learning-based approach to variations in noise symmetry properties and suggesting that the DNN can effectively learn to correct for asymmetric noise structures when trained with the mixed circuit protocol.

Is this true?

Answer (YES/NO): NO